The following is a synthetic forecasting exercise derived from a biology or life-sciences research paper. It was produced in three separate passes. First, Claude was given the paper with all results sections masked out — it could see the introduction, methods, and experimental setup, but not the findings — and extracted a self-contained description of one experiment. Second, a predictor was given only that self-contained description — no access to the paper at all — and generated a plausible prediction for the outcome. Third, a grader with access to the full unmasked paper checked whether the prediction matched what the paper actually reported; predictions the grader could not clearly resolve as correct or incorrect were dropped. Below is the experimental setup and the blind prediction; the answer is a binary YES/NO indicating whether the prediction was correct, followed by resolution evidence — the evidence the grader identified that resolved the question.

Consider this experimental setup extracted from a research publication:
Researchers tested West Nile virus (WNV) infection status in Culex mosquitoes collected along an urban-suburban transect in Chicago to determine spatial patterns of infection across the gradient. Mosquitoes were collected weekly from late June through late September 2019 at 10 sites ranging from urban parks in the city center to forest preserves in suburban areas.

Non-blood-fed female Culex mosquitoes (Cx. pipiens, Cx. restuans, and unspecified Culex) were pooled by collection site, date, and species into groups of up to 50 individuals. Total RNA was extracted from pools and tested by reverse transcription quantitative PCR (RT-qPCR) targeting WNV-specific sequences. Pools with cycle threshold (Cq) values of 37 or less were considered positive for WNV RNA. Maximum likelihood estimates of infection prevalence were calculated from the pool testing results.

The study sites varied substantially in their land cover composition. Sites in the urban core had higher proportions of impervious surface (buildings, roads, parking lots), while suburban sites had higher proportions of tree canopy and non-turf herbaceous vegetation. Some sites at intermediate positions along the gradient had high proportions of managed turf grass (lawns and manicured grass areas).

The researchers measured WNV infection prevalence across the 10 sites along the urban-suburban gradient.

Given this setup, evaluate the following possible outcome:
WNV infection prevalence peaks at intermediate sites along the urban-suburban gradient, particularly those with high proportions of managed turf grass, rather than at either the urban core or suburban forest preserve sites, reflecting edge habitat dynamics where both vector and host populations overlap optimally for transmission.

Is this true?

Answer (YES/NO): NO